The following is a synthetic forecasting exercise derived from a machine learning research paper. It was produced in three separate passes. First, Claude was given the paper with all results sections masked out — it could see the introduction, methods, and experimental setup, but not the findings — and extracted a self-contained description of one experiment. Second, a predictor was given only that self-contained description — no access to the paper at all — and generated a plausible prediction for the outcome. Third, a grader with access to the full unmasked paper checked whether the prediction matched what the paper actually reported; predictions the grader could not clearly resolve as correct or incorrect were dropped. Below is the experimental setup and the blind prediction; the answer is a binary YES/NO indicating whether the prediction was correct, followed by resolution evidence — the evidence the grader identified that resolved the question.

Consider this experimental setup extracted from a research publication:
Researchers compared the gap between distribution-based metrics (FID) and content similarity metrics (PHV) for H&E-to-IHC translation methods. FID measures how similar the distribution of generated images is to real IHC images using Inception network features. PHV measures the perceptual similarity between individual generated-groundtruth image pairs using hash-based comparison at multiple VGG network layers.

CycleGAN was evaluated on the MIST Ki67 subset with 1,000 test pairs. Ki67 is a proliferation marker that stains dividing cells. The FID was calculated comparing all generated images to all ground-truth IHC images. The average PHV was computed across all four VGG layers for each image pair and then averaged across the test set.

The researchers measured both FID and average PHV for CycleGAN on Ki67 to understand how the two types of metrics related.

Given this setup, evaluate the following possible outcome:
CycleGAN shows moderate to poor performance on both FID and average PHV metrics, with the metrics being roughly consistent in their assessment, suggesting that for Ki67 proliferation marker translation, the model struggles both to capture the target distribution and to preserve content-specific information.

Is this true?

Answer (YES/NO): YES